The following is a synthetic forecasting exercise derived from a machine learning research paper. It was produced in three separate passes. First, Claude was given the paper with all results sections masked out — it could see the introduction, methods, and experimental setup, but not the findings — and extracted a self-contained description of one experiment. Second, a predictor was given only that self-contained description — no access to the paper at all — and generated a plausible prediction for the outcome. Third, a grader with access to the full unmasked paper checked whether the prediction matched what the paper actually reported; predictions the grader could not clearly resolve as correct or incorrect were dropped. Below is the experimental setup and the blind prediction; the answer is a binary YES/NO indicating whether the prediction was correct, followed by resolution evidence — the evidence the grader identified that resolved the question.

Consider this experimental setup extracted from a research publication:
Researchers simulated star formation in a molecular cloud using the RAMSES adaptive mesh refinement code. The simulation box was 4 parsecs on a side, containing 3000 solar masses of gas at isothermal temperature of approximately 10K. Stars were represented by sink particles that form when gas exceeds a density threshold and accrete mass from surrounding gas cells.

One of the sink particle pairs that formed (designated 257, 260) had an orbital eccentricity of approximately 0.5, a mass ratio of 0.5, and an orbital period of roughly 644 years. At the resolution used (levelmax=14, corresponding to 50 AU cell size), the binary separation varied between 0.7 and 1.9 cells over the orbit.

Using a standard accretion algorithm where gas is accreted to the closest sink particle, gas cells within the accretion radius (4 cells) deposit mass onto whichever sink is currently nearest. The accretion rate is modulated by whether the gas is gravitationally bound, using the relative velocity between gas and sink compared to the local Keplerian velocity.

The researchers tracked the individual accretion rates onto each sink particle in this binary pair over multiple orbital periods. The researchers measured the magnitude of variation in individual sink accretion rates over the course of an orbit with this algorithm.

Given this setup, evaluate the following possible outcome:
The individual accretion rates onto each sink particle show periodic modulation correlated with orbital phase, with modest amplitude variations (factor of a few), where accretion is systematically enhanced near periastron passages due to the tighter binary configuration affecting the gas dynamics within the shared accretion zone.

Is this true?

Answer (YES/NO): NO